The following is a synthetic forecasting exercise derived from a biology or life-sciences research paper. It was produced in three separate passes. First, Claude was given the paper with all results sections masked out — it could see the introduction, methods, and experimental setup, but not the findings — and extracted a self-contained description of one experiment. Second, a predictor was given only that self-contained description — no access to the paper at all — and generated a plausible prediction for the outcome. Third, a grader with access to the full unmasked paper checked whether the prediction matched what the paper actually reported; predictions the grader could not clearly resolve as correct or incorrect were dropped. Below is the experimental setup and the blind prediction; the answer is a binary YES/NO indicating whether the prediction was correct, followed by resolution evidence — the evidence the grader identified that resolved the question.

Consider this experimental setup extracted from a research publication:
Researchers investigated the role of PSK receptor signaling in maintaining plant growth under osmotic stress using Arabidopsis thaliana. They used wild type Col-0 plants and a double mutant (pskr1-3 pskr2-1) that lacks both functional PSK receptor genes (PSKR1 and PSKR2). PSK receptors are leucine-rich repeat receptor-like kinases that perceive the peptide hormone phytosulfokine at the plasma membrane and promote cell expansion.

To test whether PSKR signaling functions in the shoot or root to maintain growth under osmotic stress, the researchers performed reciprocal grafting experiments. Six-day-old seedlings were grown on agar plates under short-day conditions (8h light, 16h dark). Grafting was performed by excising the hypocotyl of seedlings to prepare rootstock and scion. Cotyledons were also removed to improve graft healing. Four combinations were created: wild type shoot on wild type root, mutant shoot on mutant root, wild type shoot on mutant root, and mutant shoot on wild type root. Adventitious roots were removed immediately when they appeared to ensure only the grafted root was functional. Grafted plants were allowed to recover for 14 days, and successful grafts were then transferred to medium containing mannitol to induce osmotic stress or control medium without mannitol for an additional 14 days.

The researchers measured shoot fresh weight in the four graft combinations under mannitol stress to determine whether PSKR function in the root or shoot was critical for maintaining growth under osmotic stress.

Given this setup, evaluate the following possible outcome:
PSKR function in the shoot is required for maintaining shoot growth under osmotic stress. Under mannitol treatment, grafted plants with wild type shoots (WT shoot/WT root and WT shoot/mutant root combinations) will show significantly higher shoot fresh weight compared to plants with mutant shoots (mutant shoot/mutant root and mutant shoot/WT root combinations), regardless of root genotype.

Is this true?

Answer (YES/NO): YES